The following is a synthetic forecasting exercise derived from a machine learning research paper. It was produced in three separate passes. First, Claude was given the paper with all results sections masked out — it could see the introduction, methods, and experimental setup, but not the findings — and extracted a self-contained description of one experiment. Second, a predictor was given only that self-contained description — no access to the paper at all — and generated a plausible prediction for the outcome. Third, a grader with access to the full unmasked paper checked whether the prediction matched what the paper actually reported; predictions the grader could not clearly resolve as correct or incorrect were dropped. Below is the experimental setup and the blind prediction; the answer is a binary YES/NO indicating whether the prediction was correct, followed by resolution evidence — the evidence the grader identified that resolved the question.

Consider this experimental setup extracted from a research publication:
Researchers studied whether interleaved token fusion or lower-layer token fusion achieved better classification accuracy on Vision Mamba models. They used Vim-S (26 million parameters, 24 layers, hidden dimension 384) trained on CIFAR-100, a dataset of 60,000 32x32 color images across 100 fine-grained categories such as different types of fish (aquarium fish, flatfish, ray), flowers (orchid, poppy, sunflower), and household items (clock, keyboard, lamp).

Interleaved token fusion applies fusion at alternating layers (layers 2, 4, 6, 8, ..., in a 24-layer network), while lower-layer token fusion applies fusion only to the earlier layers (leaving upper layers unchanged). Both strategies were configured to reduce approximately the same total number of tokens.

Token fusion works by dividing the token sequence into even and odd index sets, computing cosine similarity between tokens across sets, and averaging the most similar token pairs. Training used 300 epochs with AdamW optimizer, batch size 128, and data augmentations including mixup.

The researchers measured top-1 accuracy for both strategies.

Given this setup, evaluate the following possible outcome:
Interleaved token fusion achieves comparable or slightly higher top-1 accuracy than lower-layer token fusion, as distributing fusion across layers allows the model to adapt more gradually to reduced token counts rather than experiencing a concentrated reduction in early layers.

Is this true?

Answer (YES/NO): NO